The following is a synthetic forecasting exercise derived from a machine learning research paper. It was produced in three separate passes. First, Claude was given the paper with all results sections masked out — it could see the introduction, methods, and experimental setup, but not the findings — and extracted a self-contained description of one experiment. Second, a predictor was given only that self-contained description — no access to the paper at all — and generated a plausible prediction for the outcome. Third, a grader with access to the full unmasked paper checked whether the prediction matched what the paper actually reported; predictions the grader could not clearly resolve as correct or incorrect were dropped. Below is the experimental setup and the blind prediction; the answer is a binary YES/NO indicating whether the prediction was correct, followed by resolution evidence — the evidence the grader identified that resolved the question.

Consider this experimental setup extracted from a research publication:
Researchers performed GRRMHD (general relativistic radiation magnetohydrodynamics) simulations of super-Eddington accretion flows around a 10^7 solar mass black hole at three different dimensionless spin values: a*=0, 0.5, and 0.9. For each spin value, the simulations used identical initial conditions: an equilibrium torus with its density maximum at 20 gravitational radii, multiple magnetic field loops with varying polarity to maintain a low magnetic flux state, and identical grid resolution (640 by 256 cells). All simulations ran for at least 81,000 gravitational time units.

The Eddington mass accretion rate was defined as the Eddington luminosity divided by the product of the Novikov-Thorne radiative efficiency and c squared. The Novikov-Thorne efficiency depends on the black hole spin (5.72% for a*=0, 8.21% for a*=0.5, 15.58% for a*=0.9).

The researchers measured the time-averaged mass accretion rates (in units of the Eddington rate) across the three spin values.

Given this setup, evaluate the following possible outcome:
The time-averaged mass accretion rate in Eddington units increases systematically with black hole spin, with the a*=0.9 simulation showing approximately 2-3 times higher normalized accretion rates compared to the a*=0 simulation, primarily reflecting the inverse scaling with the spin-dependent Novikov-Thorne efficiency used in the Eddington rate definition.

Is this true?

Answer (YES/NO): YES